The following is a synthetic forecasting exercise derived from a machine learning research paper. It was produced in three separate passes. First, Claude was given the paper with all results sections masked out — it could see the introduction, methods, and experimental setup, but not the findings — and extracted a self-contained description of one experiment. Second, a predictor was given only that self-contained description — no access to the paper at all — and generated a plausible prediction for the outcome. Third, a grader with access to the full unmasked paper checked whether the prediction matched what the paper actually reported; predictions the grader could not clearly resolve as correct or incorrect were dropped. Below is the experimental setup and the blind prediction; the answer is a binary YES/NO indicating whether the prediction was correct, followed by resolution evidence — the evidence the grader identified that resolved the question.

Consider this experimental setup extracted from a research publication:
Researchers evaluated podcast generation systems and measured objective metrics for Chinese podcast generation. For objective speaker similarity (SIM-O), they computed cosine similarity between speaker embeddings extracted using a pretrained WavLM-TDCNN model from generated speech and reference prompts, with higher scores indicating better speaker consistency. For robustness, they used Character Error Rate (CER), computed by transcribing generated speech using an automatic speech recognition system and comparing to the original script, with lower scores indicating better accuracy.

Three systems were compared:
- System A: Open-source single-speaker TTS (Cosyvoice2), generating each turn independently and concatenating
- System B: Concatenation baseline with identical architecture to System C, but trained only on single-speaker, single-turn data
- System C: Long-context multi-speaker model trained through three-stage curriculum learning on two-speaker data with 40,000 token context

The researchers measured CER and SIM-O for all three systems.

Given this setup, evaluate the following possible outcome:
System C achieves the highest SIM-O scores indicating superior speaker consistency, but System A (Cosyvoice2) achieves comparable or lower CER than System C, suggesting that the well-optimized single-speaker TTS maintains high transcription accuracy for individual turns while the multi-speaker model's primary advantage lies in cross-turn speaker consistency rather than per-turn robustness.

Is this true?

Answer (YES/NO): NO